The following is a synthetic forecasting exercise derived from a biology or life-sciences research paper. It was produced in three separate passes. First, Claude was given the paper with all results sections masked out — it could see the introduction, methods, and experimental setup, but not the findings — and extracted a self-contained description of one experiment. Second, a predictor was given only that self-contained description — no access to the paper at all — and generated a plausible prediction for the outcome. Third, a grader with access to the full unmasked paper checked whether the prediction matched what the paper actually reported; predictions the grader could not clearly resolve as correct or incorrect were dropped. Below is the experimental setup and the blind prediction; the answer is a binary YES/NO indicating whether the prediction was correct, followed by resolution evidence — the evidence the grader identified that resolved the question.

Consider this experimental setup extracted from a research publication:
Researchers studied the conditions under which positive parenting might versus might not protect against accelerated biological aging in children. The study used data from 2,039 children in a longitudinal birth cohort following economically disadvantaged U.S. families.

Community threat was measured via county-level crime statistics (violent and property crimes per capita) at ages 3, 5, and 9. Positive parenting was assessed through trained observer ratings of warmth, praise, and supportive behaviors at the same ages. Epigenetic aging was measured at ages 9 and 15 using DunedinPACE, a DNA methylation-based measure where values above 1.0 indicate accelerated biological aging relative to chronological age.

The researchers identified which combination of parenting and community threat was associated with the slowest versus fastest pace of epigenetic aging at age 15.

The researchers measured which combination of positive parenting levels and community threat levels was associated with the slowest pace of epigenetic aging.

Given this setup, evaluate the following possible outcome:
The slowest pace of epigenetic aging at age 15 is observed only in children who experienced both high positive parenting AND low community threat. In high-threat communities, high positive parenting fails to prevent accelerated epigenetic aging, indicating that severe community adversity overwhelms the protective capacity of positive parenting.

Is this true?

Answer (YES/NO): YES